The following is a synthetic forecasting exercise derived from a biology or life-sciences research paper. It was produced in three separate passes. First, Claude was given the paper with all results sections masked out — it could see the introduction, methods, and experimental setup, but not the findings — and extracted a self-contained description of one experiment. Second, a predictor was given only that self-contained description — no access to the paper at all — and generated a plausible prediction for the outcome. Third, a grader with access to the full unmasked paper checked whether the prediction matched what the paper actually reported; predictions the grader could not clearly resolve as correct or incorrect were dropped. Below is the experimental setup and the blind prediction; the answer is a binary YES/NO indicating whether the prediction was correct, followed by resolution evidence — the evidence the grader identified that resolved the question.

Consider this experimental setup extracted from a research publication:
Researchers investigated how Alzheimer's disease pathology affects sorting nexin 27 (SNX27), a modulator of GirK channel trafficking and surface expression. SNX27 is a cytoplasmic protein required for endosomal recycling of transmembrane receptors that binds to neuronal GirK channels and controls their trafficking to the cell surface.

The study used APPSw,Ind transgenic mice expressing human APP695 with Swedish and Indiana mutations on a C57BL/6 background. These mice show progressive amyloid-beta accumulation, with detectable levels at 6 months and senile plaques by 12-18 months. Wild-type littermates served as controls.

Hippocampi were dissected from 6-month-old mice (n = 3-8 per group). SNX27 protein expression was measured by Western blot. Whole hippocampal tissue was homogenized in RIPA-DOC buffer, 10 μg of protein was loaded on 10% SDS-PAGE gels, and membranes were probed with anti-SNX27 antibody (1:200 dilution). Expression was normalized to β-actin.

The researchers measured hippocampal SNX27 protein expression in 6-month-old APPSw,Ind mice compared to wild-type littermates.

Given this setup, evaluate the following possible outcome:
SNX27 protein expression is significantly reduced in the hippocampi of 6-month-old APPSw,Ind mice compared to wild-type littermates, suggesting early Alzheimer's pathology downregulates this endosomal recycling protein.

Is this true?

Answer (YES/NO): NO